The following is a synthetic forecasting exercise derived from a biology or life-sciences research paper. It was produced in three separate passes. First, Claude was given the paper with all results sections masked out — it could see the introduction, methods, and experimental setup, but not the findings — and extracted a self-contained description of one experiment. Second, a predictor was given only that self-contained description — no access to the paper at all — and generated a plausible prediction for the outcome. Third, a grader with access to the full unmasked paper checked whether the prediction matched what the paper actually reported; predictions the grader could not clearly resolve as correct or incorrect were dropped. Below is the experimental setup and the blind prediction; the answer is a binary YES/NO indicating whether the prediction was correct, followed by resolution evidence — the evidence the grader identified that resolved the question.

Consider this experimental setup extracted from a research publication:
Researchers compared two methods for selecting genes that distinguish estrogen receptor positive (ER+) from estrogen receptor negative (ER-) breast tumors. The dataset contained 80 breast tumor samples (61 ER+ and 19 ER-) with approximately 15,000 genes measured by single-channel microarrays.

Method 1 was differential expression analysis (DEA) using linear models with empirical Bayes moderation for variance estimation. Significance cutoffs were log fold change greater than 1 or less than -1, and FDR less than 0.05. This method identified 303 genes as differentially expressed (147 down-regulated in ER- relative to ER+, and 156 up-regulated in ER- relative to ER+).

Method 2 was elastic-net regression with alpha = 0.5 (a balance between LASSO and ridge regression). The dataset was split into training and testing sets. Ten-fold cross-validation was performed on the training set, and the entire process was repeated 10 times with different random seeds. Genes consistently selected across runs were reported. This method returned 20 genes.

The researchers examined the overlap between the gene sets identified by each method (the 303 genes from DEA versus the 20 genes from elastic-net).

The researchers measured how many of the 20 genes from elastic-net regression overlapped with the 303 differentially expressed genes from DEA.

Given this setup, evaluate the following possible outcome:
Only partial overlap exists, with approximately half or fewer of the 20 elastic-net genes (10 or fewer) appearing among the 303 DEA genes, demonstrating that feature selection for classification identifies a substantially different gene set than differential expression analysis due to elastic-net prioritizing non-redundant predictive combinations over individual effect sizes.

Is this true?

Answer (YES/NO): YES